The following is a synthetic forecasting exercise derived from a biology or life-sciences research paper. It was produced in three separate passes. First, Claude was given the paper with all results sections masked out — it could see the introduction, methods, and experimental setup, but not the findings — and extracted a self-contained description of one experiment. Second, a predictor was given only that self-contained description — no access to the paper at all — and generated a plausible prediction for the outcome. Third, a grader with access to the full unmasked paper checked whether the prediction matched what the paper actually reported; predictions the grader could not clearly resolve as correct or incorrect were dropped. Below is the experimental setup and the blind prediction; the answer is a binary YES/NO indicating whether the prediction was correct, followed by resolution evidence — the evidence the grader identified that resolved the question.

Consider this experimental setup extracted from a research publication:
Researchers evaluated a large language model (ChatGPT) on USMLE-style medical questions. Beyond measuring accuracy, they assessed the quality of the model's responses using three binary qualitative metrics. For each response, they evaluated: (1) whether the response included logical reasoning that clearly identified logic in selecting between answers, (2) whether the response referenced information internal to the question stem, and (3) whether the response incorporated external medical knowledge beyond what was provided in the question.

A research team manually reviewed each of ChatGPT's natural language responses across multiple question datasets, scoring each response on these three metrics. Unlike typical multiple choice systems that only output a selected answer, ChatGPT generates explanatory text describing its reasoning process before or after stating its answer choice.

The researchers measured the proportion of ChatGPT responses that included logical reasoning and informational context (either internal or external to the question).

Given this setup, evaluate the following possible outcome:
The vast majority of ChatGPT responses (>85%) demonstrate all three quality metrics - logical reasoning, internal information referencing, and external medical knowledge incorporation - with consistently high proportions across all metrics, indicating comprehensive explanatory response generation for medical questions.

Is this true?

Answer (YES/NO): NO